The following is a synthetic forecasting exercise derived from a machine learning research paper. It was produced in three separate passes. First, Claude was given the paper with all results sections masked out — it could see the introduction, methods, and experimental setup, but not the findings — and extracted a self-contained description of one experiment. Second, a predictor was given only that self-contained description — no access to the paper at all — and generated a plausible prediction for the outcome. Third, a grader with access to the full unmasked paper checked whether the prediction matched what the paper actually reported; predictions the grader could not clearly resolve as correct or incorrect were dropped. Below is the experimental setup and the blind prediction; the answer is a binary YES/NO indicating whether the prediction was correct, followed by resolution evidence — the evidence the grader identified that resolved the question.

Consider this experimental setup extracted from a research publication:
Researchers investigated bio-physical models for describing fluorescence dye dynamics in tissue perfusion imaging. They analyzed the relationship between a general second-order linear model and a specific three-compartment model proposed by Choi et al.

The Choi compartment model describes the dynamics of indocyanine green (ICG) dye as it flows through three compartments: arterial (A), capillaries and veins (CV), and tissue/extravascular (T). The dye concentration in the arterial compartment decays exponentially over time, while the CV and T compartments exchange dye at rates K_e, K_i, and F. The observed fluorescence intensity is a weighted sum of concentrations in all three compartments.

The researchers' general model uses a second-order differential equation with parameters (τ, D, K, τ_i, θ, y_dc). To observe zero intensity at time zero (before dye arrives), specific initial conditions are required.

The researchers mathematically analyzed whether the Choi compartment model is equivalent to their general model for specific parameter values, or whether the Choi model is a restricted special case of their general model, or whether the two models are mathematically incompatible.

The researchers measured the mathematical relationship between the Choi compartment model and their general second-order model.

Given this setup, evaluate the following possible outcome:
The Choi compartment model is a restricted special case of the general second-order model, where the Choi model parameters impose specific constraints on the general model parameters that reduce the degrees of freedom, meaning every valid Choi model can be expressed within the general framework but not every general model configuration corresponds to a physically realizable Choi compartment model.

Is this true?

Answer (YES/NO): YES